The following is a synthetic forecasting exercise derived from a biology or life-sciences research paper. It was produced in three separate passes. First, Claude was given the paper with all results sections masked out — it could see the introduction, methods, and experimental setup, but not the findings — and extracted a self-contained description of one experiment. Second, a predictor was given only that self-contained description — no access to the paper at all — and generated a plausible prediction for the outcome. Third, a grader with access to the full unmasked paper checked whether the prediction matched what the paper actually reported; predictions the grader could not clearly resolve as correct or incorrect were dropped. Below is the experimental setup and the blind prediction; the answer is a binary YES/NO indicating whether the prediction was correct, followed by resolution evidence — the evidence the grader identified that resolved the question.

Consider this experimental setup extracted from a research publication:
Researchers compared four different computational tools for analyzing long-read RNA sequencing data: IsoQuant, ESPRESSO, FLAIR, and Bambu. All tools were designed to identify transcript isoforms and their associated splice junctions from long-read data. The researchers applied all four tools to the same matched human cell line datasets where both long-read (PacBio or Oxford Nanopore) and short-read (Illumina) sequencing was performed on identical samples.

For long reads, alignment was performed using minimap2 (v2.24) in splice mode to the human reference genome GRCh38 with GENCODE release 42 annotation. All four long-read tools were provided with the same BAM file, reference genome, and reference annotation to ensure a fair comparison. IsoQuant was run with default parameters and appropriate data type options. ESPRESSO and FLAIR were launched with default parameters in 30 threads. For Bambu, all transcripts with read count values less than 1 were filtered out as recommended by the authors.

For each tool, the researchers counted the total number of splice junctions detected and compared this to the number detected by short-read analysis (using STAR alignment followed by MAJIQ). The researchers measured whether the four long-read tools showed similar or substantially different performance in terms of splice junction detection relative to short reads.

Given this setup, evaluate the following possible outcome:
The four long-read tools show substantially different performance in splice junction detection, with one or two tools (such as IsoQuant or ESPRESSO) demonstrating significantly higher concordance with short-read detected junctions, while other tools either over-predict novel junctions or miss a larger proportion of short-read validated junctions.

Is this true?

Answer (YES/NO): YES